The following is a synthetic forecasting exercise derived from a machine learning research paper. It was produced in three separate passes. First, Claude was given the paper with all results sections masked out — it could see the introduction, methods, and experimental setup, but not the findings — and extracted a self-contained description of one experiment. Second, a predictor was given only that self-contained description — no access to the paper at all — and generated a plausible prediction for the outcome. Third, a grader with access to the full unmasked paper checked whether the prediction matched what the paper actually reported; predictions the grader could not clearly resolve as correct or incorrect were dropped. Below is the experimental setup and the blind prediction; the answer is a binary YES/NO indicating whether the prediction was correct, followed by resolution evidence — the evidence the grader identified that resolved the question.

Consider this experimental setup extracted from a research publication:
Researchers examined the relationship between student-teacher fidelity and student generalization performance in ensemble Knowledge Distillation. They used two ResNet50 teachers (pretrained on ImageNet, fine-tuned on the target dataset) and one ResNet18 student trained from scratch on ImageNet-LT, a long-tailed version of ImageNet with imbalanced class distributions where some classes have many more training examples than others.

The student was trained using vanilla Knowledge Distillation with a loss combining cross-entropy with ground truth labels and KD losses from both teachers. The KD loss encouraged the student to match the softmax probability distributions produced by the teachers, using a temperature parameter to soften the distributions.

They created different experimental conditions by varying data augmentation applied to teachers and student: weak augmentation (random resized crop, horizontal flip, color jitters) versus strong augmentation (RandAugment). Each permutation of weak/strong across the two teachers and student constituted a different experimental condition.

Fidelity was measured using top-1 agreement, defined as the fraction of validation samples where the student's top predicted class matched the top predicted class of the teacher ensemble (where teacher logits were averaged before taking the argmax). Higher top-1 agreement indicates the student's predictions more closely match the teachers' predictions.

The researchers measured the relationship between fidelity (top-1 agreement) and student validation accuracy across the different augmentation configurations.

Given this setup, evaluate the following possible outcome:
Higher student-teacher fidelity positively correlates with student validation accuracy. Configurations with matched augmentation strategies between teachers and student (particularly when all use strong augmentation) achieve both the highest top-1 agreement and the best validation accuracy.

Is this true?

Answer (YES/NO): NO